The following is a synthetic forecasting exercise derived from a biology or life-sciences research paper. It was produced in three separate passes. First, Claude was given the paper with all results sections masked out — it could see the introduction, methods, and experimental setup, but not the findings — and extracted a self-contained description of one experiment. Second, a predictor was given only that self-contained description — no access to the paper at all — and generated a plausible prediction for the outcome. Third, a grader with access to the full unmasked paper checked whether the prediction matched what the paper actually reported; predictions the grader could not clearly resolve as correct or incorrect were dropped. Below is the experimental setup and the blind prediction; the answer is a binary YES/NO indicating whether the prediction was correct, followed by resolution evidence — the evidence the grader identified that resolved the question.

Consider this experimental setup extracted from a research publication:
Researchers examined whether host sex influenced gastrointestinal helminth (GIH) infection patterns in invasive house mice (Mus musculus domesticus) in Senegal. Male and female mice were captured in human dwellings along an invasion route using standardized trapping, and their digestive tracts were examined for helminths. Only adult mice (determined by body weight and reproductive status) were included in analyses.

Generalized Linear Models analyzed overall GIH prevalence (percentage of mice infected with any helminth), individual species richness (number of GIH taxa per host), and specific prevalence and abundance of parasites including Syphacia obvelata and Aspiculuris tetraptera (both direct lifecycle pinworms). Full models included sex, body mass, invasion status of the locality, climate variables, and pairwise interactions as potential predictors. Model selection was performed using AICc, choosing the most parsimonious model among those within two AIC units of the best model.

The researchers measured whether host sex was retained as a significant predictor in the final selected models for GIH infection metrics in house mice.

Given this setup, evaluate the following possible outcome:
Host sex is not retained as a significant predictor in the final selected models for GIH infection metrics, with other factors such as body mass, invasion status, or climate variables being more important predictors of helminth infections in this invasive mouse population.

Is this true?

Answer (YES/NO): YES